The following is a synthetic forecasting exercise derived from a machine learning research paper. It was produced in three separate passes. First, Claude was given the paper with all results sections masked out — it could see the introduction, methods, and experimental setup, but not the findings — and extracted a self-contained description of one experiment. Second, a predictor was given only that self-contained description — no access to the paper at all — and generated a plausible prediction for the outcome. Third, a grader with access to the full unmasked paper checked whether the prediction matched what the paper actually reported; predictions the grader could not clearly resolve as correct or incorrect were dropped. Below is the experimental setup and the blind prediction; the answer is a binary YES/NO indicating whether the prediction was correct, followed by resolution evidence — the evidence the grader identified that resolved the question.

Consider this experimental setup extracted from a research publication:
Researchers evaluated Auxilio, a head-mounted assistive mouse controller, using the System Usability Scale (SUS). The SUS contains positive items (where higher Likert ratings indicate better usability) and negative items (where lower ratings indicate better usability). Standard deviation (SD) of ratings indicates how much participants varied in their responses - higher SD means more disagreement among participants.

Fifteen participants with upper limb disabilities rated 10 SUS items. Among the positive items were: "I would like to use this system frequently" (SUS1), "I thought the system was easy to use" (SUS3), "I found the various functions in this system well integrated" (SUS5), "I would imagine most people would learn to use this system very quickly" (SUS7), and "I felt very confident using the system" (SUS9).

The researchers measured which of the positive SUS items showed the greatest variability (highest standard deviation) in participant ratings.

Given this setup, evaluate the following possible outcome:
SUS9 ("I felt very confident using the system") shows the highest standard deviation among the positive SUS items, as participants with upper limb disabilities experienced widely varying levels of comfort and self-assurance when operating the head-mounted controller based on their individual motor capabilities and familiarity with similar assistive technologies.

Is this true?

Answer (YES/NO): YES